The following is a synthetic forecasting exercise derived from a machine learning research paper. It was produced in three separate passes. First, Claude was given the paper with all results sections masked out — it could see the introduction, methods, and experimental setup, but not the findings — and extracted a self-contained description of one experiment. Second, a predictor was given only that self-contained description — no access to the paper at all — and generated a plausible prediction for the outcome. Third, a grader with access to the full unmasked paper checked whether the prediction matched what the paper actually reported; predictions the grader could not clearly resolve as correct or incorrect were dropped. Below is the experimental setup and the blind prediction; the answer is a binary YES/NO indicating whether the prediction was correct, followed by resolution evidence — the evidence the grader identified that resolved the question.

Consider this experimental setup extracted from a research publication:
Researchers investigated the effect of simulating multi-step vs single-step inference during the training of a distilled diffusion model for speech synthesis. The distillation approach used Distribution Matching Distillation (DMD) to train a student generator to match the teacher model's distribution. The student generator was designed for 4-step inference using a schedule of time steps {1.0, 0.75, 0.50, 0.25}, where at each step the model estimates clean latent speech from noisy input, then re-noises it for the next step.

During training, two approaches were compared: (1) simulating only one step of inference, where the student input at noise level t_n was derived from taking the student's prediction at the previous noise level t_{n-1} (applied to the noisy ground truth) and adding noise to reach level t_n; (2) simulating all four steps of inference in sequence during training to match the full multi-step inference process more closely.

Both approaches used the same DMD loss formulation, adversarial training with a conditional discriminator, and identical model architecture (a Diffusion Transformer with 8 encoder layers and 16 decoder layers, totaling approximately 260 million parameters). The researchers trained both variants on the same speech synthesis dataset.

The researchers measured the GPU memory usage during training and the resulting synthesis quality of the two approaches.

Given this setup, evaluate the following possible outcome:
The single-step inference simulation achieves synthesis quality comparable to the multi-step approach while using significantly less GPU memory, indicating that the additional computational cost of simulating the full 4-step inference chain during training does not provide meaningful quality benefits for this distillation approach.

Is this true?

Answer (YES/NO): YES